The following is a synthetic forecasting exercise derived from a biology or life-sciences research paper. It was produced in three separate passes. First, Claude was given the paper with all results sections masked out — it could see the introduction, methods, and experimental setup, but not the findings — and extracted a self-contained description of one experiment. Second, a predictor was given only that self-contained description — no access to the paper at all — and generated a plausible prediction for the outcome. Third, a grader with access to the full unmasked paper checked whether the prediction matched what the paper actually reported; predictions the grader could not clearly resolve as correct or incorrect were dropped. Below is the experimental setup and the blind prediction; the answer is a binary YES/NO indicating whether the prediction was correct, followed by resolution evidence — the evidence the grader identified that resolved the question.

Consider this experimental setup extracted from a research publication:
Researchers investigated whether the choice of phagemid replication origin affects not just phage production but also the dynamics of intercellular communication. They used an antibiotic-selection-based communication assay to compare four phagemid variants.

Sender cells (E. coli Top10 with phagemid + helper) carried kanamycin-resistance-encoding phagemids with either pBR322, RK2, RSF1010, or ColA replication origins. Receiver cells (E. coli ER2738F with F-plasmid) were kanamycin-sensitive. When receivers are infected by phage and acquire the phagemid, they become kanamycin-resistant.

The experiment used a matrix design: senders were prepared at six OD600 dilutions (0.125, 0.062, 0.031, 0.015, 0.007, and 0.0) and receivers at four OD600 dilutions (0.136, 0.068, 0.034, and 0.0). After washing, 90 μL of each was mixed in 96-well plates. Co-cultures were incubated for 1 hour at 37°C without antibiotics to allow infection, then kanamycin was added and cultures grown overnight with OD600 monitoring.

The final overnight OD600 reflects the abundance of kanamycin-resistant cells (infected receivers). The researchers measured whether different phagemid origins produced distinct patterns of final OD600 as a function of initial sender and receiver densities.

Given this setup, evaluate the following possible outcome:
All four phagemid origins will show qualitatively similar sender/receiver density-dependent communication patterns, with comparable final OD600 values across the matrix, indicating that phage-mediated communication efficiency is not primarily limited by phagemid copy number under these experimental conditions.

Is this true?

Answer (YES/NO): NO